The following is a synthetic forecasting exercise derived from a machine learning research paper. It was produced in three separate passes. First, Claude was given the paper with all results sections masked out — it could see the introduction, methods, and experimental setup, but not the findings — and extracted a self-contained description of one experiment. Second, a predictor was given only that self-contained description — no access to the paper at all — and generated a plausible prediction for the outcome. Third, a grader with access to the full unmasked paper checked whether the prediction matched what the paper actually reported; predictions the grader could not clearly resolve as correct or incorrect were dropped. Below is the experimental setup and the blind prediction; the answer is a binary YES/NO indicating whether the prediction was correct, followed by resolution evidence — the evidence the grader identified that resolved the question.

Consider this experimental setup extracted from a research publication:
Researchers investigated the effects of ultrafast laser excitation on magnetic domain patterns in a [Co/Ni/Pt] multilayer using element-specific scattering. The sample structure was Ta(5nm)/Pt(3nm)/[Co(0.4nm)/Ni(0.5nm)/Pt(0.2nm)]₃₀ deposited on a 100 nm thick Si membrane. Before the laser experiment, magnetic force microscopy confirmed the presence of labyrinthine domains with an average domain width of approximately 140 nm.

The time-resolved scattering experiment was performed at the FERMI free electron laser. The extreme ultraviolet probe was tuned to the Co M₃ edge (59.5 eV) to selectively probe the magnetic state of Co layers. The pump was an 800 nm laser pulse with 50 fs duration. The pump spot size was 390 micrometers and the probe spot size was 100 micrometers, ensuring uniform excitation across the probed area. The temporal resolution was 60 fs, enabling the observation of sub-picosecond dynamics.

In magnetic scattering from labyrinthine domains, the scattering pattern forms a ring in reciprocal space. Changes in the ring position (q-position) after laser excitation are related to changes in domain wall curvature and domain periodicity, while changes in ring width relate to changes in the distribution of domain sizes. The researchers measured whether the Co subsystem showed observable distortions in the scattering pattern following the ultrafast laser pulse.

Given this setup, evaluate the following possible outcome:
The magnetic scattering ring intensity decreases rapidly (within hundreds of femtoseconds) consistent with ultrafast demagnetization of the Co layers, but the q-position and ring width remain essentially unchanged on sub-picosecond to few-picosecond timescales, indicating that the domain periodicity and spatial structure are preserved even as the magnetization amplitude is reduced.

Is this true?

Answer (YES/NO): NO